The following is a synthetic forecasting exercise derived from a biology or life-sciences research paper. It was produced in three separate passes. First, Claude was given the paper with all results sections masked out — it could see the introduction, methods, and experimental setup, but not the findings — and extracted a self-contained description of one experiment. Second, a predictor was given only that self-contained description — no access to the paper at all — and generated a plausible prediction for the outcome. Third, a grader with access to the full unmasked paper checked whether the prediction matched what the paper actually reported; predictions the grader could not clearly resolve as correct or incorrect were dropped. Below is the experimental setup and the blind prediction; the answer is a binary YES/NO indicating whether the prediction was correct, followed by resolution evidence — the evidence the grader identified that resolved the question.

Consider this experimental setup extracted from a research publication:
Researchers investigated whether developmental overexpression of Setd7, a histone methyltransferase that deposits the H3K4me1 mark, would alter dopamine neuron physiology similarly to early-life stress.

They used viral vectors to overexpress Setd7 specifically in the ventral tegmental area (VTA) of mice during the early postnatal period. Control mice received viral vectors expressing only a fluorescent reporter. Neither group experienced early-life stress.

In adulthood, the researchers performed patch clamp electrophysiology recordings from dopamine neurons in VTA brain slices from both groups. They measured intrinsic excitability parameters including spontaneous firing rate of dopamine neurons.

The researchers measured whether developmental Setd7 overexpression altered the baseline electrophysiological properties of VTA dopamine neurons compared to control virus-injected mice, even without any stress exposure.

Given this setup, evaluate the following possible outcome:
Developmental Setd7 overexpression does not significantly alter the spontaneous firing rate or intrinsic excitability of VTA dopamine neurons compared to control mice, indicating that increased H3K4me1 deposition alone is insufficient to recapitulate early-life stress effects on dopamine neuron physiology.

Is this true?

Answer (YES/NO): YES